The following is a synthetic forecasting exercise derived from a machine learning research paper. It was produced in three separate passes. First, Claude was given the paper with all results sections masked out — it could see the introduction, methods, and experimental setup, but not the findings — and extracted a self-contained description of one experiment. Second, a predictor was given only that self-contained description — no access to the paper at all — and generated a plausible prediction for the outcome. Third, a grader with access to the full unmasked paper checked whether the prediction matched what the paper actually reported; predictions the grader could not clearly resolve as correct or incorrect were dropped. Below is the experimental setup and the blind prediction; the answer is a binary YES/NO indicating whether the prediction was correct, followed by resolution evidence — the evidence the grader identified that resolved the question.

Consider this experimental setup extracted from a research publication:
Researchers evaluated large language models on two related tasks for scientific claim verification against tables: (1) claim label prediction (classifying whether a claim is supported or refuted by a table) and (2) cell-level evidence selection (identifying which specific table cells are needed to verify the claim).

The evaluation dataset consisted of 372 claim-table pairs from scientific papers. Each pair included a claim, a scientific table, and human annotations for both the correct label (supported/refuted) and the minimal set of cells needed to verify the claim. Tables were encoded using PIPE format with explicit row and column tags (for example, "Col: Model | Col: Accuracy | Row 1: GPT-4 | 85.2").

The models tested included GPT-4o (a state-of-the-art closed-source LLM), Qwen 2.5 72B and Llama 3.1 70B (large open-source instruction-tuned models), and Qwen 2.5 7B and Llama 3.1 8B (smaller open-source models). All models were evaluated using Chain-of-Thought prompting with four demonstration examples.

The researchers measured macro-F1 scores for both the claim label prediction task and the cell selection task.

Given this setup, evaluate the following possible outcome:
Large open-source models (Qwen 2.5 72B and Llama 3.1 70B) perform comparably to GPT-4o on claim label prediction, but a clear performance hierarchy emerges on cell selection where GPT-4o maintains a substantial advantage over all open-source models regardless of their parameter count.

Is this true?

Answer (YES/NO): NO